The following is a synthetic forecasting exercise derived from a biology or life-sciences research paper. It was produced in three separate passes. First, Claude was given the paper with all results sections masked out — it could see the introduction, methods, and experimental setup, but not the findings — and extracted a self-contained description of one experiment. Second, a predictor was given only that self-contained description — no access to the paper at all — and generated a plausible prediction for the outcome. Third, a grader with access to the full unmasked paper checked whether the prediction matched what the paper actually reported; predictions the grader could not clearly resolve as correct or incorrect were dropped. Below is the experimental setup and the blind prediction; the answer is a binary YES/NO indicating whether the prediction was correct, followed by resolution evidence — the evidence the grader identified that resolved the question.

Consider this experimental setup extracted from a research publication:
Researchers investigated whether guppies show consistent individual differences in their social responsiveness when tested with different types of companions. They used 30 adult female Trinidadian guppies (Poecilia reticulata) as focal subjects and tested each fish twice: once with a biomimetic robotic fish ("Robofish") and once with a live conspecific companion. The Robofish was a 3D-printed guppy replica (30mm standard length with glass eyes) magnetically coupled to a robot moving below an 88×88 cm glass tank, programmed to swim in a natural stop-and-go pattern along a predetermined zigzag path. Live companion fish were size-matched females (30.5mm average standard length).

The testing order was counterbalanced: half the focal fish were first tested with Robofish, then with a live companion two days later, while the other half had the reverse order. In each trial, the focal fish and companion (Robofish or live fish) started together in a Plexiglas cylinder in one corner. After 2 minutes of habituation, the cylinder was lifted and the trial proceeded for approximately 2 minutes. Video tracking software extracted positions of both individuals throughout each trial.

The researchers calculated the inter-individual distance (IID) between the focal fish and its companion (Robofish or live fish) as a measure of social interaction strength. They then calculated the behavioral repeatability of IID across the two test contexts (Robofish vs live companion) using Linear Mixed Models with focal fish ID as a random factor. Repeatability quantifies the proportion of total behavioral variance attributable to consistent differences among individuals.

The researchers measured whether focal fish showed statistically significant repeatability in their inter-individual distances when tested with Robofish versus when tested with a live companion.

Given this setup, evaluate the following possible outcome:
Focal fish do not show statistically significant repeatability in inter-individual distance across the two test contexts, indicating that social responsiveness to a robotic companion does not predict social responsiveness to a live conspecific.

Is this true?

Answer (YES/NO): NO